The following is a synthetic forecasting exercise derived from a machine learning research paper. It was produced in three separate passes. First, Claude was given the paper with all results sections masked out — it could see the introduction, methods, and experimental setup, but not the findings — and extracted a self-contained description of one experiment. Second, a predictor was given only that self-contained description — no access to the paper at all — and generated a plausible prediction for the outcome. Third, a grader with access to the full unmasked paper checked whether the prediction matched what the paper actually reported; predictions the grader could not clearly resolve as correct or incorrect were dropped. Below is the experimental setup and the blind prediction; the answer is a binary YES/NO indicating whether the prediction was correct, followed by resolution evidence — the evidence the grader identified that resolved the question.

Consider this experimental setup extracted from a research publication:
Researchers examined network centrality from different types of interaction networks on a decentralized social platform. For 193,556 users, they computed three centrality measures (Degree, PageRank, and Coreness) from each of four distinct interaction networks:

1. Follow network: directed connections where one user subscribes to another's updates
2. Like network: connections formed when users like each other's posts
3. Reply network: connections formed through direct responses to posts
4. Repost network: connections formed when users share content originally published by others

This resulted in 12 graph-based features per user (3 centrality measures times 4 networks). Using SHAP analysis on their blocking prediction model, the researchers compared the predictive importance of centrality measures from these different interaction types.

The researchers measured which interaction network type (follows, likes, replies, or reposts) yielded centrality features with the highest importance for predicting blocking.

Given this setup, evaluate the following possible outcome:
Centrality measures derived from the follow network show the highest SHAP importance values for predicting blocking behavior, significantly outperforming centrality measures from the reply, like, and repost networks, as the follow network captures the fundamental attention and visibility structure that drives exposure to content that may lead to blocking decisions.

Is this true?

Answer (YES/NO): NO